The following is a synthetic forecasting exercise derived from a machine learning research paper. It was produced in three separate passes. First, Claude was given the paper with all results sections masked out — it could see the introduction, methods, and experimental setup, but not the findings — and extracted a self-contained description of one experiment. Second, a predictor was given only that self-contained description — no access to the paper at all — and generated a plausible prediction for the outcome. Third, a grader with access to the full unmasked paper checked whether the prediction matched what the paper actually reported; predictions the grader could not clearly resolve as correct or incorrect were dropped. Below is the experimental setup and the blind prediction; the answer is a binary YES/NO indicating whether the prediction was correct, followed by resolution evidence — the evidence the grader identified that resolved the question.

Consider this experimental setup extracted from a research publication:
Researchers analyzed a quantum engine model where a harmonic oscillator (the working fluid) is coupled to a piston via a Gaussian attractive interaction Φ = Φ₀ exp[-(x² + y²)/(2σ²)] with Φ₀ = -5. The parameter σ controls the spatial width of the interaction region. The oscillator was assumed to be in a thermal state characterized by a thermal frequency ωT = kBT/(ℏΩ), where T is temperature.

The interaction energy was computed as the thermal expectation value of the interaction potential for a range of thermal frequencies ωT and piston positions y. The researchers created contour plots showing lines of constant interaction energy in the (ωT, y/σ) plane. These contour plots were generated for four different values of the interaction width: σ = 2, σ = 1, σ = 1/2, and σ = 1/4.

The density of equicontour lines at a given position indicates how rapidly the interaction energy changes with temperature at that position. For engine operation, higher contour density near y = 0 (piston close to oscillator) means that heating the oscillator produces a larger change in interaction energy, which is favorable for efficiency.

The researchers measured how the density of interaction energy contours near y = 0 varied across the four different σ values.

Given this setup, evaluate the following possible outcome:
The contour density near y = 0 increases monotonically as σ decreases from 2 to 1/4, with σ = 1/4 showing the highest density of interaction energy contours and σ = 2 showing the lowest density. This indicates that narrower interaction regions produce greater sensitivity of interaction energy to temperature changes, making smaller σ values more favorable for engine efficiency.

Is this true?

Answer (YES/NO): NO